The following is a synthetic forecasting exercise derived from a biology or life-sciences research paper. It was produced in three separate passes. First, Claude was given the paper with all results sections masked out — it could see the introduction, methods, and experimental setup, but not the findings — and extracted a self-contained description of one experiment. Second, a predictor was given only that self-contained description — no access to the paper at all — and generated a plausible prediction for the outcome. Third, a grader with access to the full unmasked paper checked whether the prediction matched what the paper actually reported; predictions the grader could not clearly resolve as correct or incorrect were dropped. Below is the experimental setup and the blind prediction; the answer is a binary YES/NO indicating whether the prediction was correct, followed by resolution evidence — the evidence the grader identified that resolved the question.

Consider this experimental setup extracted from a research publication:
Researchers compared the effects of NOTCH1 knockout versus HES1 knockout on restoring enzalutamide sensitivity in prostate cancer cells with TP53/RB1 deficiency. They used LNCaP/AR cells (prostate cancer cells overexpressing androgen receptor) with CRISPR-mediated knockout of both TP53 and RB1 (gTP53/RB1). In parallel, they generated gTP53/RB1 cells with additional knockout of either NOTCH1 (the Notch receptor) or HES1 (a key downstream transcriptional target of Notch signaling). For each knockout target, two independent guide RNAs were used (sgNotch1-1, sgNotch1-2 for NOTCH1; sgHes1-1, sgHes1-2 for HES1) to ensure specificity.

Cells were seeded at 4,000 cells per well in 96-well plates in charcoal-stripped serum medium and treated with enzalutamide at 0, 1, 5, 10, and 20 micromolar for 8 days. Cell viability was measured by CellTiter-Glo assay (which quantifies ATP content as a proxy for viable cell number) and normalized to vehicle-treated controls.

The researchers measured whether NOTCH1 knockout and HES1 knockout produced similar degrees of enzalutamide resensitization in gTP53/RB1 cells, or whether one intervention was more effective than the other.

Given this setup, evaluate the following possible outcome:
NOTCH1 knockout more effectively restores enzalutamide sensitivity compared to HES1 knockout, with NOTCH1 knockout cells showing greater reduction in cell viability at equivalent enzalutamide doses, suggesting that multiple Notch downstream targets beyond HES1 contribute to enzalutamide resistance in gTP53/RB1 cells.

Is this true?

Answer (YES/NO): NO